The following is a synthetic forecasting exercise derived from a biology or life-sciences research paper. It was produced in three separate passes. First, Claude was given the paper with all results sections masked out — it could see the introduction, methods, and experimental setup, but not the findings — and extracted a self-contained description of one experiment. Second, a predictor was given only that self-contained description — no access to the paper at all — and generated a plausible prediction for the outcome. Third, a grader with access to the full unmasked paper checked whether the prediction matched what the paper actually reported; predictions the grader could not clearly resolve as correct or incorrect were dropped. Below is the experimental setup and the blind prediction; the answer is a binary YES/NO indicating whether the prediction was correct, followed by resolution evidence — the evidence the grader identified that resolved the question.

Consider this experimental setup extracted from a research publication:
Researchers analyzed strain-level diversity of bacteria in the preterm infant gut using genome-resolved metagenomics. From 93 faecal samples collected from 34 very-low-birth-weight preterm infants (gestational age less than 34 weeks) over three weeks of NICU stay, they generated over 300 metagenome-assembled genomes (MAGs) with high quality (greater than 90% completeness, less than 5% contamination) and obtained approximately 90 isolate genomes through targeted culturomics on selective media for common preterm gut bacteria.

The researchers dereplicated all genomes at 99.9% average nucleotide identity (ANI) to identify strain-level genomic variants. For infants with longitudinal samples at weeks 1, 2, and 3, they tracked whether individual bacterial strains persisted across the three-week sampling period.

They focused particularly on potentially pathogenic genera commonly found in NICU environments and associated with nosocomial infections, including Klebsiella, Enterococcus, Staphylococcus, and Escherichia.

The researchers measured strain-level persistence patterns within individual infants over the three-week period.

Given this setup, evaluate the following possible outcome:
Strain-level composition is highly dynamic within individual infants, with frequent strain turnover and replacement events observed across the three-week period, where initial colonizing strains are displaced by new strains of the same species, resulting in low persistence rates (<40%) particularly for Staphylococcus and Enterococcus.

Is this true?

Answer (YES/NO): NO